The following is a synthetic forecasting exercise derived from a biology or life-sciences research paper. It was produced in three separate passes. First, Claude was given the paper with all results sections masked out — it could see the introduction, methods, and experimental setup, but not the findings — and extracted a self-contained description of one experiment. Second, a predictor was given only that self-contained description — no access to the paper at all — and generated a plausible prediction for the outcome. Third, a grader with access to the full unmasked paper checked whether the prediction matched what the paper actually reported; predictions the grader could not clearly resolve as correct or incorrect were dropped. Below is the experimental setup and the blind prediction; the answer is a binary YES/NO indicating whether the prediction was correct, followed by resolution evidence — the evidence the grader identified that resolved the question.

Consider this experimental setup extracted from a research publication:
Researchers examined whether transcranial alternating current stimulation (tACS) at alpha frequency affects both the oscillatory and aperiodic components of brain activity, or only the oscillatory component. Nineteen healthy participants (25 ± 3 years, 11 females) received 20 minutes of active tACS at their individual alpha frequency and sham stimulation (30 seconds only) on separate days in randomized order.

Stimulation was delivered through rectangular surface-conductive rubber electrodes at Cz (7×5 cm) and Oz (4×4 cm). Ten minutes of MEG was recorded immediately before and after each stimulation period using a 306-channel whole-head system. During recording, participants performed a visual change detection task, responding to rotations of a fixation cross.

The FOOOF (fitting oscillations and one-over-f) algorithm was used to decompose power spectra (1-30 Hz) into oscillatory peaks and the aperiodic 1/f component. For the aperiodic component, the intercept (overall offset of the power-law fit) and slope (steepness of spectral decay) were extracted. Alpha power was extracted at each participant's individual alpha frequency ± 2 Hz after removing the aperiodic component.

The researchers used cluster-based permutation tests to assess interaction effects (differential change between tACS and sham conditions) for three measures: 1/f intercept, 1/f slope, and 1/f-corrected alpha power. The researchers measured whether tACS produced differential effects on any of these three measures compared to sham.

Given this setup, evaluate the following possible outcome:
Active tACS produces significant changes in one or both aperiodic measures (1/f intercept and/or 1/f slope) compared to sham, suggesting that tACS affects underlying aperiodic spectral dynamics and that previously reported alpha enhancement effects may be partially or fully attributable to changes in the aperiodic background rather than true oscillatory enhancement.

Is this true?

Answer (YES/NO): NO